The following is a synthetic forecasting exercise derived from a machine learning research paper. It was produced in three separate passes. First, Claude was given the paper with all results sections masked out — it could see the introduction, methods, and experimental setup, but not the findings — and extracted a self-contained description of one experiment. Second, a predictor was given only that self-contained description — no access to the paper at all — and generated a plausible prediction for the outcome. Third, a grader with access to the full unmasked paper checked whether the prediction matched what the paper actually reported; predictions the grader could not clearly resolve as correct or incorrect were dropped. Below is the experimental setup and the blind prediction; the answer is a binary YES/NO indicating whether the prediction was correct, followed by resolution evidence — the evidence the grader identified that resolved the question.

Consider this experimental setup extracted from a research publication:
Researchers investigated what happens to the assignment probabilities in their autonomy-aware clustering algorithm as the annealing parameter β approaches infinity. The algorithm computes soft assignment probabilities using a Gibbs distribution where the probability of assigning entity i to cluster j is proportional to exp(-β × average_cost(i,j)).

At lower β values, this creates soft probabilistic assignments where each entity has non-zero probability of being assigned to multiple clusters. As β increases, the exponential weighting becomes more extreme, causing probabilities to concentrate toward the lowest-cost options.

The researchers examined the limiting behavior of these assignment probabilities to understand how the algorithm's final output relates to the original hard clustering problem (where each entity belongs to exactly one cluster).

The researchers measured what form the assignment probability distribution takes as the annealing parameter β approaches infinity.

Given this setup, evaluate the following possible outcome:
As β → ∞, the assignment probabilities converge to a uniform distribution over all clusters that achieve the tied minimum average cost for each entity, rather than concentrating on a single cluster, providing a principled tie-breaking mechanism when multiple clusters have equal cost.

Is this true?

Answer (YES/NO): NO